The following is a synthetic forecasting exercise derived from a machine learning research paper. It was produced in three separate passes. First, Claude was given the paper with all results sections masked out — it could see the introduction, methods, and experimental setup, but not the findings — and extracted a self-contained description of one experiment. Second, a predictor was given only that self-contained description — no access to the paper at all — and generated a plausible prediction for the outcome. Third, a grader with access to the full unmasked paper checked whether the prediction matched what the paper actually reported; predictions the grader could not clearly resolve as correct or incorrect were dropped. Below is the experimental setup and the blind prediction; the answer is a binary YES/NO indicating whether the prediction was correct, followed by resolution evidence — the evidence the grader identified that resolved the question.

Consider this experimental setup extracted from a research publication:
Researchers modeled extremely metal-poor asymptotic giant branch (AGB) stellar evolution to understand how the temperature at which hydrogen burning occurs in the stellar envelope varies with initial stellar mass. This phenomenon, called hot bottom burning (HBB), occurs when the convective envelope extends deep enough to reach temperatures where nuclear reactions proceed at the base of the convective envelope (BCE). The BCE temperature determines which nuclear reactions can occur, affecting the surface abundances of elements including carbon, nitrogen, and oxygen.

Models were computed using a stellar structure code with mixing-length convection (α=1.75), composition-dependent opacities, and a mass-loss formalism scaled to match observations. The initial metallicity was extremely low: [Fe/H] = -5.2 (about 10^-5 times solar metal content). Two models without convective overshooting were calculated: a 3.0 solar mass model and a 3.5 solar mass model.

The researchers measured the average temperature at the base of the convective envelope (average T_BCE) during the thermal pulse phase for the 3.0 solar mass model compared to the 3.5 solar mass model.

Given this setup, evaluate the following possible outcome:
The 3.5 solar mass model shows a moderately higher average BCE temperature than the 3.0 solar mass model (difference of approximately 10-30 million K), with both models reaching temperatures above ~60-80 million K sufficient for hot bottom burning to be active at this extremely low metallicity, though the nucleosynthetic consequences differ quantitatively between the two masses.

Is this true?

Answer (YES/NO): NO